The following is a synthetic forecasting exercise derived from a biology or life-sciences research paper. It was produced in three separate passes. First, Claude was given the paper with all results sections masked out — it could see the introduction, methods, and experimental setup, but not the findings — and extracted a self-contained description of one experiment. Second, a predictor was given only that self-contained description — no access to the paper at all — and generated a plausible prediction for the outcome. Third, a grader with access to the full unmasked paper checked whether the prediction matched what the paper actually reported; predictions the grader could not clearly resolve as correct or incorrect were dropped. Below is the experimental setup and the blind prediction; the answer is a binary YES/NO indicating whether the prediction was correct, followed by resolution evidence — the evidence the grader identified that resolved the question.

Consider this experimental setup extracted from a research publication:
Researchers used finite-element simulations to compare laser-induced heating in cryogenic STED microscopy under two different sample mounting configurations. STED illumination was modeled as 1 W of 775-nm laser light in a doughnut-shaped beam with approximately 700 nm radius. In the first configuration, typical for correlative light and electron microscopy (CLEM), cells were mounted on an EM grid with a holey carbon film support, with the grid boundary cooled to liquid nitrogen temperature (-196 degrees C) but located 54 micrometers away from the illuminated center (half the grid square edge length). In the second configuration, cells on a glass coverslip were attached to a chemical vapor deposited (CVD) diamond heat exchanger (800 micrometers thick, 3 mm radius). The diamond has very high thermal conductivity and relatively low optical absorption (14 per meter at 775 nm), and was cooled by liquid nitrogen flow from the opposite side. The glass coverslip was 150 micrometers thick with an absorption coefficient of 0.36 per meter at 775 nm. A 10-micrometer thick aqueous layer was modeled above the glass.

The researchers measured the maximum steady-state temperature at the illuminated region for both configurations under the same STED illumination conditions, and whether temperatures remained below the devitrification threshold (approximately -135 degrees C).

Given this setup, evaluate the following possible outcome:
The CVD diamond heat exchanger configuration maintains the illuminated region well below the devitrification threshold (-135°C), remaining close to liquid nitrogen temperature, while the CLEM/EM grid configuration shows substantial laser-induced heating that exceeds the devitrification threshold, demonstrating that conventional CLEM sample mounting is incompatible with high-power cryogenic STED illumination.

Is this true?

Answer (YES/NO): YES